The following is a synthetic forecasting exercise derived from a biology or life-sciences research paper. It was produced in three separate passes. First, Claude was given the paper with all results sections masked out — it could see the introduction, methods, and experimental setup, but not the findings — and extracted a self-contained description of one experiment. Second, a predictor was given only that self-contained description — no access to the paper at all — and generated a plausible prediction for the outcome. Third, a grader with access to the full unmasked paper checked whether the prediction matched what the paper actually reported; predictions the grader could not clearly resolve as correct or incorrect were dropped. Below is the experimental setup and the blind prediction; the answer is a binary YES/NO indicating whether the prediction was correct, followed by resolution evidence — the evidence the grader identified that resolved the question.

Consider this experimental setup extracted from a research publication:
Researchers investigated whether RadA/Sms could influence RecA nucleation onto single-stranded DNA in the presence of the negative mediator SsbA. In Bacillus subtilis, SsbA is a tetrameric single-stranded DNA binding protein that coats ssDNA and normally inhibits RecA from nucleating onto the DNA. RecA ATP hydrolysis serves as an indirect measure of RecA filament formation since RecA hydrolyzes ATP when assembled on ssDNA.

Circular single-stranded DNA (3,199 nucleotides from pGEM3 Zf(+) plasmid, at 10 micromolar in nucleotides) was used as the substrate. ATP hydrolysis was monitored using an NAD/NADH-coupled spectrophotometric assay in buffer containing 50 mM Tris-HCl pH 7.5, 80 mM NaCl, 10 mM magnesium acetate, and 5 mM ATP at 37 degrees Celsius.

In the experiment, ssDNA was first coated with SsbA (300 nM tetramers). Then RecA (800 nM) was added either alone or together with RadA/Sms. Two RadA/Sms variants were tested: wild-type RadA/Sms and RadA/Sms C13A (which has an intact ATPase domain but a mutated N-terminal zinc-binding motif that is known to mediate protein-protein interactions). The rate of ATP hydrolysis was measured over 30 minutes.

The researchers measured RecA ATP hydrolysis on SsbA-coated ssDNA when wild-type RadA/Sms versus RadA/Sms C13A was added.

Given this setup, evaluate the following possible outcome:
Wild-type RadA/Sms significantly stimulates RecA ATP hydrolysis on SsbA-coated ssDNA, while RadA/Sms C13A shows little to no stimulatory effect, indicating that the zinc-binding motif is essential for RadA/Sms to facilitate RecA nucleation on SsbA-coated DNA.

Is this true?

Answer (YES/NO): NO